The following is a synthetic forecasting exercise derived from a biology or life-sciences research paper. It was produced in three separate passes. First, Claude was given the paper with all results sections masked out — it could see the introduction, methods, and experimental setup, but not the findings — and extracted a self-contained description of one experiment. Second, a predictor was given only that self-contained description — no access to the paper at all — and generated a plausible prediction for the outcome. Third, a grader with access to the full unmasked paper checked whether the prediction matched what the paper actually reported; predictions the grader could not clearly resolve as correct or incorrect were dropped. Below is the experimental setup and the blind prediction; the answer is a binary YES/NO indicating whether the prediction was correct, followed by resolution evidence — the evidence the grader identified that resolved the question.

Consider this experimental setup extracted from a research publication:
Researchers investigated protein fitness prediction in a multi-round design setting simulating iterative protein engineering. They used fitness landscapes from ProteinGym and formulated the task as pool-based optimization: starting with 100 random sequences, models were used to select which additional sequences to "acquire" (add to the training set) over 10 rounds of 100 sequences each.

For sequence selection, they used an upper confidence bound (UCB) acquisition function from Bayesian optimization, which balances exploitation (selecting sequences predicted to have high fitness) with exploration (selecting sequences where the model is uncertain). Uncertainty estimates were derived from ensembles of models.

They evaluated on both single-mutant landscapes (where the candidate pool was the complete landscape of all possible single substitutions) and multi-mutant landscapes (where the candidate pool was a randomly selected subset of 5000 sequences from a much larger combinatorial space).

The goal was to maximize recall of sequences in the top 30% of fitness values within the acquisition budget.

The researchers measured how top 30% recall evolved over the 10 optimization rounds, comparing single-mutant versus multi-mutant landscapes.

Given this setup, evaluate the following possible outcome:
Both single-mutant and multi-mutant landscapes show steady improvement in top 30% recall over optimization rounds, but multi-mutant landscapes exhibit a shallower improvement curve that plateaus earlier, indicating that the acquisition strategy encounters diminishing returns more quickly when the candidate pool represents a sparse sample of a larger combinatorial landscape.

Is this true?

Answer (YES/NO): NO